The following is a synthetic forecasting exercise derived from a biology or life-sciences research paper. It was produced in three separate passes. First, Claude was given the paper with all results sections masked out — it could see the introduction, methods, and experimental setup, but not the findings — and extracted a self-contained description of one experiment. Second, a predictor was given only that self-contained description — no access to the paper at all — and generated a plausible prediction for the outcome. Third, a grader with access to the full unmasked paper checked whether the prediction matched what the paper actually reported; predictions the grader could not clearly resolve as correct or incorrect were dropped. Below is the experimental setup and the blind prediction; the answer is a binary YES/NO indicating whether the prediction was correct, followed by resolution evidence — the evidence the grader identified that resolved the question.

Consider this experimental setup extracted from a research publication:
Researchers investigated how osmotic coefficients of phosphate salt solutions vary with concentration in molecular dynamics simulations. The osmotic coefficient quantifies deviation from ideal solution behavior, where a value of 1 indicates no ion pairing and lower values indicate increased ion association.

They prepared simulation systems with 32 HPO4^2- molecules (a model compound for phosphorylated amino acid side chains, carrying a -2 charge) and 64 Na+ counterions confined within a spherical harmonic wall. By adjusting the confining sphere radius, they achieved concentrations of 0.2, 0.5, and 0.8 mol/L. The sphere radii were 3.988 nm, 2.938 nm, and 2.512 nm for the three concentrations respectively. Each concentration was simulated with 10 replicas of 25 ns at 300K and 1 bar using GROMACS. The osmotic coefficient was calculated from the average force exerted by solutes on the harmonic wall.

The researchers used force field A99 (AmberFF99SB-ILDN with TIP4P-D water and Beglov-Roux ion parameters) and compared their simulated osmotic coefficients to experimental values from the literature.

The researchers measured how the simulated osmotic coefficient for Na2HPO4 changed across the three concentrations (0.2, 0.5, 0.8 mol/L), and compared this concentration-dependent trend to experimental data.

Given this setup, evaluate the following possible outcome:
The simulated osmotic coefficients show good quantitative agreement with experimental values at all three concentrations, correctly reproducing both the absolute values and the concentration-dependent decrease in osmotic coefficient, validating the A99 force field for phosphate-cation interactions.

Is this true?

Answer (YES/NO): NO